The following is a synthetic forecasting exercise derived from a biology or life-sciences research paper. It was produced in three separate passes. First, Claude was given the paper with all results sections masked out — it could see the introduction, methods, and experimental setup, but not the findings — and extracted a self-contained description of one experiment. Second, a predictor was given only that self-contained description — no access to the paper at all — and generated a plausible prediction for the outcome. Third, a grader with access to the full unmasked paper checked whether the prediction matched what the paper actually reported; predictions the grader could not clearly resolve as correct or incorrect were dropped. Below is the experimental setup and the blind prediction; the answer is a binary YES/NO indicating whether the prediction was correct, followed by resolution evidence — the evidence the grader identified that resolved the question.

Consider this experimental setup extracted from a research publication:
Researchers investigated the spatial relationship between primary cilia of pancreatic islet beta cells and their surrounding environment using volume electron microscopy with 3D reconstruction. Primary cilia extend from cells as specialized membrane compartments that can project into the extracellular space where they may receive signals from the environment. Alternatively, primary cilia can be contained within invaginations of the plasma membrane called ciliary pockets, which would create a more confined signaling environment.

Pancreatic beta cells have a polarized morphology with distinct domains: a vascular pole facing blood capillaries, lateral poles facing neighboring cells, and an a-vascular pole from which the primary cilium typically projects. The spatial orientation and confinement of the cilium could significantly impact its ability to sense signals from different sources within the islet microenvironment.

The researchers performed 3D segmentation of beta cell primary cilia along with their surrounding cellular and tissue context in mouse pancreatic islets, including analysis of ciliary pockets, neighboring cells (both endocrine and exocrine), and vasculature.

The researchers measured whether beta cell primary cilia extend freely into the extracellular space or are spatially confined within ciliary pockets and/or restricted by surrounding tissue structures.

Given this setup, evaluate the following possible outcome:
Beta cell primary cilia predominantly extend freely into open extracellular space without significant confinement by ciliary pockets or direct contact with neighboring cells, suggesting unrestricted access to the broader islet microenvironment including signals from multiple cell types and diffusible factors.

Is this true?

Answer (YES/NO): NO